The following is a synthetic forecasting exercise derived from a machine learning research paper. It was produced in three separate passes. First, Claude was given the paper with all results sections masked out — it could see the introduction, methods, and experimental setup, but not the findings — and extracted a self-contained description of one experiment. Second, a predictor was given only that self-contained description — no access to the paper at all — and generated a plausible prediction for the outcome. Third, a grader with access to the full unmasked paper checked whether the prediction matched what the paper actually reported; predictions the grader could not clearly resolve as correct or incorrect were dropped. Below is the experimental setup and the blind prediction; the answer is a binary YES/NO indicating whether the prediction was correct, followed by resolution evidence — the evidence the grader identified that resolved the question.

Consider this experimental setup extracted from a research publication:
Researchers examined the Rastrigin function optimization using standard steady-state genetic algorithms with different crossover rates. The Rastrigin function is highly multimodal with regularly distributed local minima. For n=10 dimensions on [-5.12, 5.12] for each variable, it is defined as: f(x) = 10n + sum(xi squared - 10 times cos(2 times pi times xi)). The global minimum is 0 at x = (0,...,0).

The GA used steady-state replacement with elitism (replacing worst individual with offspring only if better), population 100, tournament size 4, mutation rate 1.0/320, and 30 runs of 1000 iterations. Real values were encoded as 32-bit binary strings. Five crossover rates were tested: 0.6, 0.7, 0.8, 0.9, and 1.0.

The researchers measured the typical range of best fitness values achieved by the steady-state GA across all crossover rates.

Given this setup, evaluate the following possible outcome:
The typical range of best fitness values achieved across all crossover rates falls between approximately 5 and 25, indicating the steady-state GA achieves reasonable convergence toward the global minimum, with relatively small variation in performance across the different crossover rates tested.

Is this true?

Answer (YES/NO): NO